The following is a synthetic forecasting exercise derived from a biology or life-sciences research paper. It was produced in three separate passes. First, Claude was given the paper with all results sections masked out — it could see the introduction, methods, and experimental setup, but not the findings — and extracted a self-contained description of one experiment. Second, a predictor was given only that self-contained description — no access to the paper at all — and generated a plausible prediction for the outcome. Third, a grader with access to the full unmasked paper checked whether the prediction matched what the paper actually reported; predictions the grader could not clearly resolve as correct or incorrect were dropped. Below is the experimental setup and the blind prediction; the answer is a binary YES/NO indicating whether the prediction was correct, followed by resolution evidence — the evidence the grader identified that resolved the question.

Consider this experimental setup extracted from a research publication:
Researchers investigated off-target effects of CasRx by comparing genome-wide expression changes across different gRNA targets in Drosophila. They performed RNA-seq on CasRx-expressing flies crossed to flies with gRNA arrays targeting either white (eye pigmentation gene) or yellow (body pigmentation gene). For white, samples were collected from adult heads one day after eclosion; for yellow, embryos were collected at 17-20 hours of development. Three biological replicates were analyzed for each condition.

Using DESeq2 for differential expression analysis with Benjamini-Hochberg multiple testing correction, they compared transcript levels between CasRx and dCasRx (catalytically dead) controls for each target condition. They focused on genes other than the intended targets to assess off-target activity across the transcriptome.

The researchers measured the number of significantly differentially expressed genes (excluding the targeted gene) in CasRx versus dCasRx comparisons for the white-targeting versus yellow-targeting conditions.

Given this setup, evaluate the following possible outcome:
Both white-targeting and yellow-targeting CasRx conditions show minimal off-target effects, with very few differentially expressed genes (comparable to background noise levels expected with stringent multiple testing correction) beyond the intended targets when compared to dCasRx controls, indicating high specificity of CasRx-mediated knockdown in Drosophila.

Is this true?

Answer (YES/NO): NO